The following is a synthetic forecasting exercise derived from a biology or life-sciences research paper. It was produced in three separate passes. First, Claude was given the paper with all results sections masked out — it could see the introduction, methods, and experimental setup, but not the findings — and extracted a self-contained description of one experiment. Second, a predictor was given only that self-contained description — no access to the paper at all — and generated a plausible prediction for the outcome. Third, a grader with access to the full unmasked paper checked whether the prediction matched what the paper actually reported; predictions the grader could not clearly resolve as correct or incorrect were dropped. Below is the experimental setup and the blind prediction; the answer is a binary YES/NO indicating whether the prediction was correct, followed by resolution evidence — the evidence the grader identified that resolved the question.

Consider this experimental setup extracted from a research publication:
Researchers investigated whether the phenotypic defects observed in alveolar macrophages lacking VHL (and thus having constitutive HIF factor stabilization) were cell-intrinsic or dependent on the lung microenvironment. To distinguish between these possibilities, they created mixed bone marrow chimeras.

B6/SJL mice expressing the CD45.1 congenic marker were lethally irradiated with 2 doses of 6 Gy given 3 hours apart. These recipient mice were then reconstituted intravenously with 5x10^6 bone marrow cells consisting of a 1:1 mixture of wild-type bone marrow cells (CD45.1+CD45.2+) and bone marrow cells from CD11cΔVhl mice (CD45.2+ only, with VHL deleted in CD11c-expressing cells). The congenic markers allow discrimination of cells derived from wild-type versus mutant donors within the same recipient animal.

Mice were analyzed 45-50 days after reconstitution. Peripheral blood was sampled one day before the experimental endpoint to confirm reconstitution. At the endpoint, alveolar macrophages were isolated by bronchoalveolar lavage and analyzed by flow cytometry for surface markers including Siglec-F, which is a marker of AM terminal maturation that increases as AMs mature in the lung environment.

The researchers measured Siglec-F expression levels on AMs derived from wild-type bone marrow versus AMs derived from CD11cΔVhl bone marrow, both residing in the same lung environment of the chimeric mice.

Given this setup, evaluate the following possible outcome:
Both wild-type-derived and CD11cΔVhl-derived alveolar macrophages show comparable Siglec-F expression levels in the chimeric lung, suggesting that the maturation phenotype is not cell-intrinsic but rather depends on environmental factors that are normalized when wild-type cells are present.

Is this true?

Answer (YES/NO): NO